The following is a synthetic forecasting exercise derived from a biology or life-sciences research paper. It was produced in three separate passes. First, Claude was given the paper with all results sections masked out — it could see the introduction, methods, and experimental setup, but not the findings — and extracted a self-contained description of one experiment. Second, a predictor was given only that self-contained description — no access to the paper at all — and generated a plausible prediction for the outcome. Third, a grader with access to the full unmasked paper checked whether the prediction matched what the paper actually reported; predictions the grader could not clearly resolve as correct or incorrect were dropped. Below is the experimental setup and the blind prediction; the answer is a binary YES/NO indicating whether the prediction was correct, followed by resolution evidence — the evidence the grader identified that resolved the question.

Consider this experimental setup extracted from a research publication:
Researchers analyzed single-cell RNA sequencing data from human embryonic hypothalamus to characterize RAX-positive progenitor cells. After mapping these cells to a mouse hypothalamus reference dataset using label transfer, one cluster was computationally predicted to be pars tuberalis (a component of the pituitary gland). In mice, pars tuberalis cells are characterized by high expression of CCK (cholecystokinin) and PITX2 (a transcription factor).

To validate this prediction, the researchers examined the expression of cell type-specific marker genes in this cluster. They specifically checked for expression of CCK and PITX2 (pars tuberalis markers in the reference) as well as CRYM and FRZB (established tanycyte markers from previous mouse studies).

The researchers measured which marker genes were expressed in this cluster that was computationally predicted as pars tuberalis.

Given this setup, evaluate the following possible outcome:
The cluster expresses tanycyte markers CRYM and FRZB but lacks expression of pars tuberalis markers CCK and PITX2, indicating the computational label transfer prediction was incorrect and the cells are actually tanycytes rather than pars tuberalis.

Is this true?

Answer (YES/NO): YES